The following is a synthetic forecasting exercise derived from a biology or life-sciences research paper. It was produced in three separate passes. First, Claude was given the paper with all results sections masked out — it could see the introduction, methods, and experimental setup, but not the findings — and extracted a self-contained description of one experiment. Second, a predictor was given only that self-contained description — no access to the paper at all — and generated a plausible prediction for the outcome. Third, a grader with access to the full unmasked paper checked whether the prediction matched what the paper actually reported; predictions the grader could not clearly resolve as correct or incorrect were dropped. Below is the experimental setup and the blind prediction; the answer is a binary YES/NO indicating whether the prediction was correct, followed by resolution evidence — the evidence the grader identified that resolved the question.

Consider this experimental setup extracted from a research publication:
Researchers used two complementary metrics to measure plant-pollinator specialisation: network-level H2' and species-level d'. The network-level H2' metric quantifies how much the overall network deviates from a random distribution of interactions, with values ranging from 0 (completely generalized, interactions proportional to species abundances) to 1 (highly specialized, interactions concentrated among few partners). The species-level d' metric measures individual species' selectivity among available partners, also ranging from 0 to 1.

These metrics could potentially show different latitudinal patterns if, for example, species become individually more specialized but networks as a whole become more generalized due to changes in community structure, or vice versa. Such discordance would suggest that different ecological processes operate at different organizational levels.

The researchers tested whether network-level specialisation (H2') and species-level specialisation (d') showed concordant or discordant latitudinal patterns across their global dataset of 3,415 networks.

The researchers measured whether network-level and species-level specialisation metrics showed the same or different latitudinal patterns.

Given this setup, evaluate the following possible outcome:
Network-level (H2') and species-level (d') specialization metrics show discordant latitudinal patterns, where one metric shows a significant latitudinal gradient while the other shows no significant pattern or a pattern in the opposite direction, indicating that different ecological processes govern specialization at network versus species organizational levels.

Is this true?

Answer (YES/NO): YES